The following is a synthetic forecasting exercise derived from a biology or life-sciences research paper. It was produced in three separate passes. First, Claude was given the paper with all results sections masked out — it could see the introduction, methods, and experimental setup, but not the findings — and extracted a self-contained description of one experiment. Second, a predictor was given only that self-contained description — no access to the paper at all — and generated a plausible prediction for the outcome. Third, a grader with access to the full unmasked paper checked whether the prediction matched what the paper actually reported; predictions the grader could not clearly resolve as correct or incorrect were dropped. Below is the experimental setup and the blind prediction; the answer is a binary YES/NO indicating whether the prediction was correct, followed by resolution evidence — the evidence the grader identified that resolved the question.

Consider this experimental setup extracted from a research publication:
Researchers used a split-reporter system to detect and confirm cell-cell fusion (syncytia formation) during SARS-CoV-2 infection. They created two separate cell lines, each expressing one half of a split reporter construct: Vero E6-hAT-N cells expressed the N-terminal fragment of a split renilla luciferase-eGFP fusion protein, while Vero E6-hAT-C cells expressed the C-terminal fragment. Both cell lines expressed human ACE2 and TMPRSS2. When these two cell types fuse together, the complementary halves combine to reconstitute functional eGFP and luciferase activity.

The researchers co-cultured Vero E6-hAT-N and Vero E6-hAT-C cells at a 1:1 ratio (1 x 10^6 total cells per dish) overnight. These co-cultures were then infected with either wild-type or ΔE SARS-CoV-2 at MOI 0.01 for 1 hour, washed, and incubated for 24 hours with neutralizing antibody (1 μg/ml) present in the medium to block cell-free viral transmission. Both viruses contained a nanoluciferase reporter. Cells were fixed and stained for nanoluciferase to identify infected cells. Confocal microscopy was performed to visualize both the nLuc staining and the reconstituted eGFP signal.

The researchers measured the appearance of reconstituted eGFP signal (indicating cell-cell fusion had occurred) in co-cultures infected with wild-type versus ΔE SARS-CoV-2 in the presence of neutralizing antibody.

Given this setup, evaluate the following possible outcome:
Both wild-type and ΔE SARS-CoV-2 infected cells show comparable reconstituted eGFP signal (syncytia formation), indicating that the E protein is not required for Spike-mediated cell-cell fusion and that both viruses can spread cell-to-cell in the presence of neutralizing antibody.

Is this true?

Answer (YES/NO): NO